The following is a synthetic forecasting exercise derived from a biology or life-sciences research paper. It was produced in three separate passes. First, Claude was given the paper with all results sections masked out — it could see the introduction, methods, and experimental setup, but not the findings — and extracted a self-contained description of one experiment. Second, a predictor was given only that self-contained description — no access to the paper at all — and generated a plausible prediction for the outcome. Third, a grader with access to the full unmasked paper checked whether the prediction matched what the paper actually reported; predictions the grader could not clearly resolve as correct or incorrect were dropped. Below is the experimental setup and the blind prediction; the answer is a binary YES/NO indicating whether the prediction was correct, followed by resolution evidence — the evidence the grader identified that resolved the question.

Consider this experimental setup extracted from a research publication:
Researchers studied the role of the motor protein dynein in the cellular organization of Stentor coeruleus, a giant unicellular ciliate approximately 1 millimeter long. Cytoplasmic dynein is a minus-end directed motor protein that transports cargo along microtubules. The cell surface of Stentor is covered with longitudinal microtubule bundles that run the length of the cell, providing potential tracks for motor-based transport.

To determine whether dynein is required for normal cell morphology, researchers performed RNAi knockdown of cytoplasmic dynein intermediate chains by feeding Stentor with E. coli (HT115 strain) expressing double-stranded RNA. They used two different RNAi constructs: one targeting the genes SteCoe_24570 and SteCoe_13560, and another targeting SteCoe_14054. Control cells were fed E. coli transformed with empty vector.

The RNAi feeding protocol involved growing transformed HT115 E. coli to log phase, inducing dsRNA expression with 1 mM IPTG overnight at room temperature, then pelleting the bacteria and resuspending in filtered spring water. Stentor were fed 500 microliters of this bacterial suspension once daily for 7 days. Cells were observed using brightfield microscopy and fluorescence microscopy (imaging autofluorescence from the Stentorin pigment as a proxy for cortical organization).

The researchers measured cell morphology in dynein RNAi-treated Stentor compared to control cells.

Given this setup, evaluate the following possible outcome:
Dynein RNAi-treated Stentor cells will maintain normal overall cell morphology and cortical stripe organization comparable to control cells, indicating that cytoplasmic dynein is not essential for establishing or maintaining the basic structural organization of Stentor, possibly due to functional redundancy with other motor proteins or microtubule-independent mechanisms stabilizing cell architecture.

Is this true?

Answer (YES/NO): NO